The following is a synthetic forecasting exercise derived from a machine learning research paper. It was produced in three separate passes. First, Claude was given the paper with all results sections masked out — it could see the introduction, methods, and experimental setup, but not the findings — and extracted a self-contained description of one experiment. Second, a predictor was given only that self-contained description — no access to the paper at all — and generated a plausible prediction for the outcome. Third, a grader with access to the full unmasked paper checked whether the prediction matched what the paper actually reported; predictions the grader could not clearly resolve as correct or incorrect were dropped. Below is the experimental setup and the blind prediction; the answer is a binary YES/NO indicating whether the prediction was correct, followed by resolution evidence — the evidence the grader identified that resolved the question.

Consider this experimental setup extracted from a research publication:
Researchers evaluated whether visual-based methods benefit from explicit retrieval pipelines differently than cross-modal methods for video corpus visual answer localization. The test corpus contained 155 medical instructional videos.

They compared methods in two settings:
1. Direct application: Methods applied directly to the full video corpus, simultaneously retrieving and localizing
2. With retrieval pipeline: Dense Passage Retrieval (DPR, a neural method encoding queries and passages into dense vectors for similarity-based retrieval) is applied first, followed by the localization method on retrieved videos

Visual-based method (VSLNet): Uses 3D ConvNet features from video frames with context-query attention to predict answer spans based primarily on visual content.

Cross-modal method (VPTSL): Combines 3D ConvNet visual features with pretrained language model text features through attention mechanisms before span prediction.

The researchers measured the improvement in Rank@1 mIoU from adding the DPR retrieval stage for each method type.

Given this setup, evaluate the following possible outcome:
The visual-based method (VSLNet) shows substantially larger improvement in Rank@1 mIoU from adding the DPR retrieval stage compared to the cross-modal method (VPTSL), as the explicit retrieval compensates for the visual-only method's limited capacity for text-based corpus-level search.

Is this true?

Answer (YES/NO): NO